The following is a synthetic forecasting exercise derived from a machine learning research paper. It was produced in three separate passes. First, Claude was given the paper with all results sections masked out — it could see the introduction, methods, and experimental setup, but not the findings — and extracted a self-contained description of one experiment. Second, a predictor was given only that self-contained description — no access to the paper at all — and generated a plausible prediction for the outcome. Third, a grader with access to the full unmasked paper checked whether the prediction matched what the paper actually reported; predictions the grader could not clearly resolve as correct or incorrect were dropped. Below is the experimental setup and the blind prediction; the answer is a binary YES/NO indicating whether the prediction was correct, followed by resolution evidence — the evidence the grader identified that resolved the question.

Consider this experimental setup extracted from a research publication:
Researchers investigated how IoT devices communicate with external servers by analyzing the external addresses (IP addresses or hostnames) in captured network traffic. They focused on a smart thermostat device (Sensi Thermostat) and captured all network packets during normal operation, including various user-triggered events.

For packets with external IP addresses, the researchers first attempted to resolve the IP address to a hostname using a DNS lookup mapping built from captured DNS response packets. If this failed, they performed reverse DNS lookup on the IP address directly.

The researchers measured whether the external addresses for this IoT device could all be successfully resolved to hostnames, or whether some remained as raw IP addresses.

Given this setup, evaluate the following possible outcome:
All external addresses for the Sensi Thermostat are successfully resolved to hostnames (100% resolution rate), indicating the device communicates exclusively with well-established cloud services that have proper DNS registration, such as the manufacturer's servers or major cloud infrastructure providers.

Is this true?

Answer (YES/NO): NO